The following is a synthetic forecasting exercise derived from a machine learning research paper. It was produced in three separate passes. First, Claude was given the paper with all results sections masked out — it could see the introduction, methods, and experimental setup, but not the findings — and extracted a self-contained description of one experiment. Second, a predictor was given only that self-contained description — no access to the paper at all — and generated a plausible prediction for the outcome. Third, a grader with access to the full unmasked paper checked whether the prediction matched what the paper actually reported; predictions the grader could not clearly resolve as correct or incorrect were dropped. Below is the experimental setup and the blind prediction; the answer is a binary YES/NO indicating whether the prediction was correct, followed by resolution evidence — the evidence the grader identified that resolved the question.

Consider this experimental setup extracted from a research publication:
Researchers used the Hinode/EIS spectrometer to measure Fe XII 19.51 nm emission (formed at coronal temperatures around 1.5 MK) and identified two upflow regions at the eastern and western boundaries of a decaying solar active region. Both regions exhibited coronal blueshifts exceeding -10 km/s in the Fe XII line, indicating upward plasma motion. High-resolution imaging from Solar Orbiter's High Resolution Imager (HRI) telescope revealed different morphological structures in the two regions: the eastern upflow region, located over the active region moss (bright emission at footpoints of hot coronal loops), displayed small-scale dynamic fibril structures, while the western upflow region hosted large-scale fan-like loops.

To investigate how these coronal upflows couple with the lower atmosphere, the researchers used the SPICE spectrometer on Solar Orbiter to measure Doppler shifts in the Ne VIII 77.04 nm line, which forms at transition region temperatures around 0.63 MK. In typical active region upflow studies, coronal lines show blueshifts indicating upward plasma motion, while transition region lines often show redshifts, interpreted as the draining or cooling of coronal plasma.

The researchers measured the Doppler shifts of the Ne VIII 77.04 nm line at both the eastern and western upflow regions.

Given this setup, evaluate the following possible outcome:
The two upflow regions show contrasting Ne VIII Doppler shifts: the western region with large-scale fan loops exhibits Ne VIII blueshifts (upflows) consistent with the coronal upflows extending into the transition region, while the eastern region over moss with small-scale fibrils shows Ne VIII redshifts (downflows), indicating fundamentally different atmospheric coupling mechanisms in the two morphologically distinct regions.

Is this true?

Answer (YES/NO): NO